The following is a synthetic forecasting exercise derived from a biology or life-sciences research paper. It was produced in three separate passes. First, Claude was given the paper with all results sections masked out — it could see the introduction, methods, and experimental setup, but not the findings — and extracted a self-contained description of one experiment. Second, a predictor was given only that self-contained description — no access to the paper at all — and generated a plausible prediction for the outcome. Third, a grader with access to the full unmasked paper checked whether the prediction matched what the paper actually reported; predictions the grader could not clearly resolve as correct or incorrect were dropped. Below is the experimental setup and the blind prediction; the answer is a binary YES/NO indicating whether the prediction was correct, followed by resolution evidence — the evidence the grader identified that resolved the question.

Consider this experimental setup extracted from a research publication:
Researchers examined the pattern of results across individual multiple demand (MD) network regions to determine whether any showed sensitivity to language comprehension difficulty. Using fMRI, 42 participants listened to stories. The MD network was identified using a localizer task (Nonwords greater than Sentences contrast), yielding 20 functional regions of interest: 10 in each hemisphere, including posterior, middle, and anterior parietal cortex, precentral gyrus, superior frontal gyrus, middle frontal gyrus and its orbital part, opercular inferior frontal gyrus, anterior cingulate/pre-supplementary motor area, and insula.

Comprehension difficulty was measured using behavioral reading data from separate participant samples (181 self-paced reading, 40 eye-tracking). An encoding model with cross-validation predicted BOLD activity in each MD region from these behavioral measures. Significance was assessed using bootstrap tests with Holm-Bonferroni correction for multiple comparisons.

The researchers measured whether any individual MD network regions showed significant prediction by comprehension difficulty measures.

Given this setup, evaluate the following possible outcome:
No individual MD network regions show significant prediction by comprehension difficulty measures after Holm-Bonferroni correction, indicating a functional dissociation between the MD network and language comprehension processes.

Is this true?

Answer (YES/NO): YES